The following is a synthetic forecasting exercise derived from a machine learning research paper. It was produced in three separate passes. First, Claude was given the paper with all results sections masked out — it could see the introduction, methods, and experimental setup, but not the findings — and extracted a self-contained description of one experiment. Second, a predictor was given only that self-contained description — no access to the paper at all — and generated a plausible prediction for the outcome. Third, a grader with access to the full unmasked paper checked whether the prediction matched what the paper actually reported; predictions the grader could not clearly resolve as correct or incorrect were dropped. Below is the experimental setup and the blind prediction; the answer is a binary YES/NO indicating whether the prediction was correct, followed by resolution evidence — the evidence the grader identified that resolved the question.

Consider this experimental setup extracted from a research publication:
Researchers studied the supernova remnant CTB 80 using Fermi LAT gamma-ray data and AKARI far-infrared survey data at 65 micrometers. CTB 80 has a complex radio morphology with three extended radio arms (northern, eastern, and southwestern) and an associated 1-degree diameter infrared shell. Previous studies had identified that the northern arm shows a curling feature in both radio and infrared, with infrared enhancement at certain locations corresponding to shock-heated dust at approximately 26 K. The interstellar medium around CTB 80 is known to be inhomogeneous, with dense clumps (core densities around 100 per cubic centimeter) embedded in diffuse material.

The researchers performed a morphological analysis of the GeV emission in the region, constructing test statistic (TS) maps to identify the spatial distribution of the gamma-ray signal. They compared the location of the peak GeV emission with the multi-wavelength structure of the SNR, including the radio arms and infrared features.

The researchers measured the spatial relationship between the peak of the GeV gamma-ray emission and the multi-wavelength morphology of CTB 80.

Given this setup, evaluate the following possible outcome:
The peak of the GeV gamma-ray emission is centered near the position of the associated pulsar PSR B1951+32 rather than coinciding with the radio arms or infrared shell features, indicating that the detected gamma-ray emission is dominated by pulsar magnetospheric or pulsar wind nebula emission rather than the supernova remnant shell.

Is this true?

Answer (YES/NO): NO